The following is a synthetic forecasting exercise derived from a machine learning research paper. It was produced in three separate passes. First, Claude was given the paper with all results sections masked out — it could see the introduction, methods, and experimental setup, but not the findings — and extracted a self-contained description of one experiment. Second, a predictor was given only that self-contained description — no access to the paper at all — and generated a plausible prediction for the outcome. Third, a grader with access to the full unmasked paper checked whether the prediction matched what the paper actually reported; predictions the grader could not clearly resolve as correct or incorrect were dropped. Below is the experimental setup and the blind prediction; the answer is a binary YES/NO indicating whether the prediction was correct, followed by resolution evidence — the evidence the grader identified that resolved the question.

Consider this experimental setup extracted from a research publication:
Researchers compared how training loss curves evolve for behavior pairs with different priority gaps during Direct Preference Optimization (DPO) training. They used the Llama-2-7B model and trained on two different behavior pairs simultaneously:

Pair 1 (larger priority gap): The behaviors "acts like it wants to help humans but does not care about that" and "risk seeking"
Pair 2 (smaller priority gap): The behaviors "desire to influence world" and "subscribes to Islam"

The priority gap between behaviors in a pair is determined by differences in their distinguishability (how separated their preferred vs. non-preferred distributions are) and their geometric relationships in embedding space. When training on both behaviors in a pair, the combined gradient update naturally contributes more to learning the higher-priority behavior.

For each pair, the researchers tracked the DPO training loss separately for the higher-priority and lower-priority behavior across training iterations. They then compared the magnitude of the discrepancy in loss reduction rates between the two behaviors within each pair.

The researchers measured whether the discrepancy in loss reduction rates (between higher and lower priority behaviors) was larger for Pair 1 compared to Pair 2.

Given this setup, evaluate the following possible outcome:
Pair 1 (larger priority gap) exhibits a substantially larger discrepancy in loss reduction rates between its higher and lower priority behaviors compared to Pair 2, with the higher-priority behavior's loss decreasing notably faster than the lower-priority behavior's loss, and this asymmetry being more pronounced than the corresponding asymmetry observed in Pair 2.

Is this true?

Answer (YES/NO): YES